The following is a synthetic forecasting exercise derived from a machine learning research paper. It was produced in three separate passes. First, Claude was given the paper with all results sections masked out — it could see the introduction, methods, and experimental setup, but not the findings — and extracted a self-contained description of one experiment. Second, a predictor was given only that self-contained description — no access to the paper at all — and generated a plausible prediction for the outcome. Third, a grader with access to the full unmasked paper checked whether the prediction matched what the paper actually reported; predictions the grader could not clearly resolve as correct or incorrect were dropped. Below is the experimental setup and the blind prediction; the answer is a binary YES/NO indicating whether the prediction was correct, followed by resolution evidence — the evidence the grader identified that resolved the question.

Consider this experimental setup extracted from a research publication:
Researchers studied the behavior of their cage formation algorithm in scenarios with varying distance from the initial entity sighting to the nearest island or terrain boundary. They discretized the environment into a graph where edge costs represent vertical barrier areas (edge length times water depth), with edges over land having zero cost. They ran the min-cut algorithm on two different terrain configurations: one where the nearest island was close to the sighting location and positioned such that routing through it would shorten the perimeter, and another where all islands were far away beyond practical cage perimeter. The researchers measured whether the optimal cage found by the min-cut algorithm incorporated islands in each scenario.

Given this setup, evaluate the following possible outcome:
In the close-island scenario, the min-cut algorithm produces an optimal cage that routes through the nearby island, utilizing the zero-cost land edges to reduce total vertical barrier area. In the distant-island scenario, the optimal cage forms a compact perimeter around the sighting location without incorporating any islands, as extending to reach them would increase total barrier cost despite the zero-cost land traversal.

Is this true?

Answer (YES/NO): YES